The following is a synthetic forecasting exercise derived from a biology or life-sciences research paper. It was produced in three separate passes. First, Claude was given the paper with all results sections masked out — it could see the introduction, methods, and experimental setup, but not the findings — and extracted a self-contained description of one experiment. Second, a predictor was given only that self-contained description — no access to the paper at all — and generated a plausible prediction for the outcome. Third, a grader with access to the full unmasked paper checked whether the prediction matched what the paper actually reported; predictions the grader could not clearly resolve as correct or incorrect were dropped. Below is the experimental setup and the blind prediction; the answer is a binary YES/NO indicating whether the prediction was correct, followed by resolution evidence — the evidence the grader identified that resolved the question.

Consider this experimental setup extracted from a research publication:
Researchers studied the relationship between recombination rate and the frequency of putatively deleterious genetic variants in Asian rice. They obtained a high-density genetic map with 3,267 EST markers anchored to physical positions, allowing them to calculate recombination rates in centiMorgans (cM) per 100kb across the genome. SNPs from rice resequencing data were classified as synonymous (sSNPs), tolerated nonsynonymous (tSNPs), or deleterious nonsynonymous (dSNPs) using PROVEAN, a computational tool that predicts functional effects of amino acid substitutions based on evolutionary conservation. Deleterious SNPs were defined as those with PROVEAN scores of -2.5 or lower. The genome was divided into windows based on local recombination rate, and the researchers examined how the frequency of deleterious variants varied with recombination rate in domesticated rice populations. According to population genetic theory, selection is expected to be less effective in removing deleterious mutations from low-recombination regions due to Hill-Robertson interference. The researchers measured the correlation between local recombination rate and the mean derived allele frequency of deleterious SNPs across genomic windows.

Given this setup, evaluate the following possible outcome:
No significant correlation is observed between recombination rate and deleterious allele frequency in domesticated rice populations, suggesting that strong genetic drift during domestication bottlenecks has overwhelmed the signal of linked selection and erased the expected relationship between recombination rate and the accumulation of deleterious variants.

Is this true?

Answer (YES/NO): NO